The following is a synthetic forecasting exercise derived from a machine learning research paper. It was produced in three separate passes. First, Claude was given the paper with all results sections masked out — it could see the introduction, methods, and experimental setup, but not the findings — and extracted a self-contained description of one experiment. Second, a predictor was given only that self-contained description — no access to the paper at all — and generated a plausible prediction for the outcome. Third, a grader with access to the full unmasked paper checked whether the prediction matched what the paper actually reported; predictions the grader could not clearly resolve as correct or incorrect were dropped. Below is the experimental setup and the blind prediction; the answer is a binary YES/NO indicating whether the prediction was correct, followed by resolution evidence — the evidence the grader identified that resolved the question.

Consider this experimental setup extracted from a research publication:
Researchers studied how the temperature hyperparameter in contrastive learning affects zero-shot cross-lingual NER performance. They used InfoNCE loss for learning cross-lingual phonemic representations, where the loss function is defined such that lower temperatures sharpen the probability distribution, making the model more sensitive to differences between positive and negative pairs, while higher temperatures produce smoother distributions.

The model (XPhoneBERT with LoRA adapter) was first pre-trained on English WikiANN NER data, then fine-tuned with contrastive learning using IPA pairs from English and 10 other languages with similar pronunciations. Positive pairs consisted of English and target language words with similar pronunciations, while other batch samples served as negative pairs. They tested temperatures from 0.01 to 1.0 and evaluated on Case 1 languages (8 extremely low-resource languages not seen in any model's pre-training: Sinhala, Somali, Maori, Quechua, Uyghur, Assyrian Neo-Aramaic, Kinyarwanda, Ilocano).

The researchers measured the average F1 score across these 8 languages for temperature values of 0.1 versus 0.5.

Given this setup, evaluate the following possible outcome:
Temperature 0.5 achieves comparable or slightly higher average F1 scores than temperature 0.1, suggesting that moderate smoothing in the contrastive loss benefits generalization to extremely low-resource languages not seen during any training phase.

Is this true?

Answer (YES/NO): NO